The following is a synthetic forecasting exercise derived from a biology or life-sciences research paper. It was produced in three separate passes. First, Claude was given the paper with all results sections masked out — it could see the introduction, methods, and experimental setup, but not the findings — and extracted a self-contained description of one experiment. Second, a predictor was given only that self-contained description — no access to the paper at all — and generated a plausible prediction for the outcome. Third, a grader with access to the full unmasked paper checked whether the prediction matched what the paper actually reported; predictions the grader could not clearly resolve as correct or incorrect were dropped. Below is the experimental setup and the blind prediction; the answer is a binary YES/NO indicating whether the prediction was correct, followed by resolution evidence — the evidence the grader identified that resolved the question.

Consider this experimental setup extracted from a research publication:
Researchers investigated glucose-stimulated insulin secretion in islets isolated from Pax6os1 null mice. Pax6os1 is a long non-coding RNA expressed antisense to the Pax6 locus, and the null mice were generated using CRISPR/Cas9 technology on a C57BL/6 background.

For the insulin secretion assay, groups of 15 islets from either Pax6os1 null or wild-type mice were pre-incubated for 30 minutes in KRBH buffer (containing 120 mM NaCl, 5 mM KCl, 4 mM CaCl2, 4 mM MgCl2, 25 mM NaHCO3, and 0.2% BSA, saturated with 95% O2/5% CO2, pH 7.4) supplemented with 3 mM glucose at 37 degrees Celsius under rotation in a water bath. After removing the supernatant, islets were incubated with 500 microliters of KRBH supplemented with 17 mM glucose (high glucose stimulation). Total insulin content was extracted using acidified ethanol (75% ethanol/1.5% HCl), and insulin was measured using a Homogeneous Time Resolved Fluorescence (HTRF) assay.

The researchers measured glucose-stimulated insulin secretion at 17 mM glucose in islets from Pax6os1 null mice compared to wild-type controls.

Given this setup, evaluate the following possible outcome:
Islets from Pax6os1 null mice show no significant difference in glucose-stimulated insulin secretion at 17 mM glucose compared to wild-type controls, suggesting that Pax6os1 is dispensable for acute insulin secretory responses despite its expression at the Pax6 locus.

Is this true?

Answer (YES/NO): YES